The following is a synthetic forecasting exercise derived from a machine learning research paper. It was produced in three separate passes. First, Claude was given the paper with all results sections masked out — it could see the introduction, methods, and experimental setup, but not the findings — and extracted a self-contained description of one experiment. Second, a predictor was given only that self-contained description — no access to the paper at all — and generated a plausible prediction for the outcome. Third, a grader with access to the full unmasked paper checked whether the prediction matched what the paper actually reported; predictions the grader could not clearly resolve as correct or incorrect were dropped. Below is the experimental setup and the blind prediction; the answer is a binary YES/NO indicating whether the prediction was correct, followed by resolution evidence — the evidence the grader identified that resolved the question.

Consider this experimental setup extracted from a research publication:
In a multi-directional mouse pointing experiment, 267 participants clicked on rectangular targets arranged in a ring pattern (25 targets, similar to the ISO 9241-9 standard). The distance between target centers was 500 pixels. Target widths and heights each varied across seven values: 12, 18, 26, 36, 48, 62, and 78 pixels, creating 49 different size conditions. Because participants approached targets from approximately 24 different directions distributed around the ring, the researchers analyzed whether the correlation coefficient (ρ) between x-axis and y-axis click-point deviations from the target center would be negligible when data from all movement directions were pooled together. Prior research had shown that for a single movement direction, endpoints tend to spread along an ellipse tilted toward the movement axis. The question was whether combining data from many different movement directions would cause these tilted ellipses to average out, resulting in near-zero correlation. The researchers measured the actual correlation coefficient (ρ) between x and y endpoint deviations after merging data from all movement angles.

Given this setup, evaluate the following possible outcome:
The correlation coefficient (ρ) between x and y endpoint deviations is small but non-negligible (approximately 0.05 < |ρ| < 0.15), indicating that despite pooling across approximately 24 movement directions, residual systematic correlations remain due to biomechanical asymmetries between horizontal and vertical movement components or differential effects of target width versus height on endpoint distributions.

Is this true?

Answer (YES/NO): NO